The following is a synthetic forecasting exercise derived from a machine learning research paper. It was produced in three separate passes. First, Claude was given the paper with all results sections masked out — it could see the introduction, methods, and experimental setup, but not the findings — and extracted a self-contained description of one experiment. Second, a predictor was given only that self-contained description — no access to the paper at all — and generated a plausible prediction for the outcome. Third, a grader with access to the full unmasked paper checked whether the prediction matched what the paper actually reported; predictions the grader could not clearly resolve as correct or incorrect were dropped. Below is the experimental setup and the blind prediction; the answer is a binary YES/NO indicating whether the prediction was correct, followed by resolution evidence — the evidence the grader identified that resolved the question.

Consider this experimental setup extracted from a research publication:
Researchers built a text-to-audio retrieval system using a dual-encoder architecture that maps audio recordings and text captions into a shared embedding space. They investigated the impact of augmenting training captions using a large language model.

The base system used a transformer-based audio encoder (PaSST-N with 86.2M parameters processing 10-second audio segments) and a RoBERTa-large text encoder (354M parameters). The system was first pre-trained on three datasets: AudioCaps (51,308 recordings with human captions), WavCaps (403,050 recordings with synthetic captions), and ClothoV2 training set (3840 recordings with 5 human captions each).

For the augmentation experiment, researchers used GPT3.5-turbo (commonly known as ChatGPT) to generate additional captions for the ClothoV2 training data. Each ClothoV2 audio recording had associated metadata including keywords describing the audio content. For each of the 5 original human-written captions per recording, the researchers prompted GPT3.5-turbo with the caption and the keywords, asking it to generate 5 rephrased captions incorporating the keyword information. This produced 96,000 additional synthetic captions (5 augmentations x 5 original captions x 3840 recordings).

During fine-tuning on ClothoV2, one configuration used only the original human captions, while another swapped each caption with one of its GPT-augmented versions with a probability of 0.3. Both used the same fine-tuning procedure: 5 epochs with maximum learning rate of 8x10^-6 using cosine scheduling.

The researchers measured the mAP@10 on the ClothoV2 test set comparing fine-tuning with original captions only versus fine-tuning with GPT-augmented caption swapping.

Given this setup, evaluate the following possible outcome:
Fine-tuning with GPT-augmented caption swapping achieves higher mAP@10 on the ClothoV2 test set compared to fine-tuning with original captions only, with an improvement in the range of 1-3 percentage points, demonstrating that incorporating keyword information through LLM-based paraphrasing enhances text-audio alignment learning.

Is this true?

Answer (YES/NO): NO